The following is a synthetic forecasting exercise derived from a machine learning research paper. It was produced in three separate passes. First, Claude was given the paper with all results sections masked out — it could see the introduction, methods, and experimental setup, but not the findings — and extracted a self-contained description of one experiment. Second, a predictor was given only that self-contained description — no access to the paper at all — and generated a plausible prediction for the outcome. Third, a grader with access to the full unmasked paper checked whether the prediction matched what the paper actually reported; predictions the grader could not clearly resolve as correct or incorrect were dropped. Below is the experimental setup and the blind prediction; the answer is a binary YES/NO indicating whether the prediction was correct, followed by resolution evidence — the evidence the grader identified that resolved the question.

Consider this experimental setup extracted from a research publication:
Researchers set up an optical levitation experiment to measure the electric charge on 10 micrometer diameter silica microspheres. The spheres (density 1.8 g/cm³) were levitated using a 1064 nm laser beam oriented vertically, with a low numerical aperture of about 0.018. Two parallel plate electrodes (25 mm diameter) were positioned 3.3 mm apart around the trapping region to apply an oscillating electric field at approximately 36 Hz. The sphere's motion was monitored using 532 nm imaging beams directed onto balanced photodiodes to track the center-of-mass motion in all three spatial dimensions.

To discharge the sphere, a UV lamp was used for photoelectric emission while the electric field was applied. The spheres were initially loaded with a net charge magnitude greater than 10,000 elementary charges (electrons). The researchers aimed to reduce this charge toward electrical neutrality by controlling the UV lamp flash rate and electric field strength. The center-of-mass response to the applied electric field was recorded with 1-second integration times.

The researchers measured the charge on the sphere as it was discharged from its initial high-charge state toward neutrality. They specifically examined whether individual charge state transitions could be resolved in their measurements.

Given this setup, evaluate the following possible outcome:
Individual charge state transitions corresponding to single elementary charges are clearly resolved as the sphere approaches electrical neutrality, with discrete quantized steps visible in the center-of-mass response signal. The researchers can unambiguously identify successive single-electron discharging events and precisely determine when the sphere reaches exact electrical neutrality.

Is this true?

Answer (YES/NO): YES